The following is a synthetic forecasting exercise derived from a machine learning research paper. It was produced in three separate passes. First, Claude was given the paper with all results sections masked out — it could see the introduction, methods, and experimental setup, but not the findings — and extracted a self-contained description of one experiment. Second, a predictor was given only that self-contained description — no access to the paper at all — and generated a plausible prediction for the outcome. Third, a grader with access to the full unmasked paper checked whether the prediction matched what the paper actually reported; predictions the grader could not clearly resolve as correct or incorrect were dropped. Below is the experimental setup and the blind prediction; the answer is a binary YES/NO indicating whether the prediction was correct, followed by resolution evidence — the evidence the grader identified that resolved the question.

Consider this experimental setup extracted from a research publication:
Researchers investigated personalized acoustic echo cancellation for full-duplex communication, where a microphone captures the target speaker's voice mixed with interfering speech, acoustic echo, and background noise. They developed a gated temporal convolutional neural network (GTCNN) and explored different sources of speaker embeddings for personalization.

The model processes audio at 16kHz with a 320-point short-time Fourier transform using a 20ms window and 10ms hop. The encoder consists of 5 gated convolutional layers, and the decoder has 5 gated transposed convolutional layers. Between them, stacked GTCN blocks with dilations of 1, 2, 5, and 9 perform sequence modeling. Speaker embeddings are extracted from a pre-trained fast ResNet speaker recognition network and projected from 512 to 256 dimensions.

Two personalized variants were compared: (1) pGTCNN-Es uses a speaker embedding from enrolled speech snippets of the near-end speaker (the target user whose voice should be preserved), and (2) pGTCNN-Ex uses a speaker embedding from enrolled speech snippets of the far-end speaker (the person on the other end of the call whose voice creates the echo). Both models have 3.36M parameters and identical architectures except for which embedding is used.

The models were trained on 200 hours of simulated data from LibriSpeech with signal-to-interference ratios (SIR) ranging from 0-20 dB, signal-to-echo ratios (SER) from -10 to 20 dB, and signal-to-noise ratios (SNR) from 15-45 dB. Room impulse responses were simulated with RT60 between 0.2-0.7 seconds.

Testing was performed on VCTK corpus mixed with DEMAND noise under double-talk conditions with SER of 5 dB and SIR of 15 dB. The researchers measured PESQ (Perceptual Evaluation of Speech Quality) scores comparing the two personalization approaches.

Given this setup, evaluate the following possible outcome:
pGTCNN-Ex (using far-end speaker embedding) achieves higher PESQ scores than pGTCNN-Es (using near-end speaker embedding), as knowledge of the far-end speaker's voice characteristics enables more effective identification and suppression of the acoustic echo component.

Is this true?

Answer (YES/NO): NO